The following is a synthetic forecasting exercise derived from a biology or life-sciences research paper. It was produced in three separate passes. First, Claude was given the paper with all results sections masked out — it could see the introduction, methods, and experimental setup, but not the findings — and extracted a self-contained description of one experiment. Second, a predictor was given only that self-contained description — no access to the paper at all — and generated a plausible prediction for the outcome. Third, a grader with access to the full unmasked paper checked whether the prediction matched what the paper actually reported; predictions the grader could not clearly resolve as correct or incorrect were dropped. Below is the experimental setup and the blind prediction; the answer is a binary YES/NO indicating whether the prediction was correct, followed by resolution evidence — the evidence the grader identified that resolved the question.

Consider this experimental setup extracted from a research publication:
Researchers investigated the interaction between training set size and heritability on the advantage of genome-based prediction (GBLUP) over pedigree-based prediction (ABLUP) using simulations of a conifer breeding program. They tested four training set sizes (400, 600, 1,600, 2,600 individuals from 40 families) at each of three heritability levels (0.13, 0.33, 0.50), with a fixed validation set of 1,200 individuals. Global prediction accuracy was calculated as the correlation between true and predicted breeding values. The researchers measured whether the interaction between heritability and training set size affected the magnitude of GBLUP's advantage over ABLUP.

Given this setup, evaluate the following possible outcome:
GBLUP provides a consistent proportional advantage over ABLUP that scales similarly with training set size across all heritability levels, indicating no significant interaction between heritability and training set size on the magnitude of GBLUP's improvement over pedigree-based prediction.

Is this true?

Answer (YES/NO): NO